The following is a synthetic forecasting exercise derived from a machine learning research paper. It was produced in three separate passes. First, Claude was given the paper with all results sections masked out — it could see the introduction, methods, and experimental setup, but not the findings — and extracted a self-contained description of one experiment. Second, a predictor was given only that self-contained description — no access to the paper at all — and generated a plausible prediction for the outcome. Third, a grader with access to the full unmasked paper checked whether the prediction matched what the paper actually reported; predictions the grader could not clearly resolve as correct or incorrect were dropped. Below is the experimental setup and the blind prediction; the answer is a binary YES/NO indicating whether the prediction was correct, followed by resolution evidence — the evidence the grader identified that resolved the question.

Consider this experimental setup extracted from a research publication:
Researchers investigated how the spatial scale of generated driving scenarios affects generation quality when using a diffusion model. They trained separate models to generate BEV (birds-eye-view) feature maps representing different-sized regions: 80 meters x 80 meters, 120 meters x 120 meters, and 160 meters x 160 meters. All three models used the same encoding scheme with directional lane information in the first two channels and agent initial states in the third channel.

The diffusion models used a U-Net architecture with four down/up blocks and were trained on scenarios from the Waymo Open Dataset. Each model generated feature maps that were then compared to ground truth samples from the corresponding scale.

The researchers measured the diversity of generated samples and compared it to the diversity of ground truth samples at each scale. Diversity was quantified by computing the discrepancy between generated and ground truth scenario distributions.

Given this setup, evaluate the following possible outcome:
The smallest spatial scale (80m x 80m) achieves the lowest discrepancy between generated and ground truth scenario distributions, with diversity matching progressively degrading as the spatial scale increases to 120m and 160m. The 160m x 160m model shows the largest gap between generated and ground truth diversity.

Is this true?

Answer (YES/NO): NO